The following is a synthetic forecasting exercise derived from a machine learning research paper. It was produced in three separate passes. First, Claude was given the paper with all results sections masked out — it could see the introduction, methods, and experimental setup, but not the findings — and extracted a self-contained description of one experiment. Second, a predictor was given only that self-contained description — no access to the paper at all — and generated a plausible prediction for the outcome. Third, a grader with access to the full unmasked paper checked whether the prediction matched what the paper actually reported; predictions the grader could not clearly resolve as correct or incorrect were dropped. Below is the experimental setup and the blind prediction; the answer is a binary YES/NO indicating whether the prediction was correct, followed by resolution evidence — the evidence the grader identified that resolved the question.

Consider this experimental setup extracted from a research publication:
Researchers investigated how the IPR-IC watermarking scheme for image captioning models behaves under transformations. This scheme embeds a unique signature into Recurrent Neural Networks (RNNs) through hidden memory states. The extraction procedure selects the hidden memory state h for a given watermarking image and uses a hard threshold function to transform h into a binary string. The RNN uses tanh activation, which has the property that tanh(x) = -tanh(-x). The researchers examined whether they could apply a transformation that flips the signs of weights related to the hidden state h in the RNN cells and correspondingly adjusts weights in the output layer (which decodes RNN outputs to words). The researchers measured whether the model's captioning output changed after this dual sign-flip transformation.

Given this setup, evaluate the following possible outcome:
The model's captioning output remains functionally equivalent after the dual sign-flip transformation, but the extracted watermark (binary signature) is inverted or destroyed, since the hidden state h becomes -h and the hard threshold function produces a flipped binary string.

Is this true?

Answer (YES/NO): YES